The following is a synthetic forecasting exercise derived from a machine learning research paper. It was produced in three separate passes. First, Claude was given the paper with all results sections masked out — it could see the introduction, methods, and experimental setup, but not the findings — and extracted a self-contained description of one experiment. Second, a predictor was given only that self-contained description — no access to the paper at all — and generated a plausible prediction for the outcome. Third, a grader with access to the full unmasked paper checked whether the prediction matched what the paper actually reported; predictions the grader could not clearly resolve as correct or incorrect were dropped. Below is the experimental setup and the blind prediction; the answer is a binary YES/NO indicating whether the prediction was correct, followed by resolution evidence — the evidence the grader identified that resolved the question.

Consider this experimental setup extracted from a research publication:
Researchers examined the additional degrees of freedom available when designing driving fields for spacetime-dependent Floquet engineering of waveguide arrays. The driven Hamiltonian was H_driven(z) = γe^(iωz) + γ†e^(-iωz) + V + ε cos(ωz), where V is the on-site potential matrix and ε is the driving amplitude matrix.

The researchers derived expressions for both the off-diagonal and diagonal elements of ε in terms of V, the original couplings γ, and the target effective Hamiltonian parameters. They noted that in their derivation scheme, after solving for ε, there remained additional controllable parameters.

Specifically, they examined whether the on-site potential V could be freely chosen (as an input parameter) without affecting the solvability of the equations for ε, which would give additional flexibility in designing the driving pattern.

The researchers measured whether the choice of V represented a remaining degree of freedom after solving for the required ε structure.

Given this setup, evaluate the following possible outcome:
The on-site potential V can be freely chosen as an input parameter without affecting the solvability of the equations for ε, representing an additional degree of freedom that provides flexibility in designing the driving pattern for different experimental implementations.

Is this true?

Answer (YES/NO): YES